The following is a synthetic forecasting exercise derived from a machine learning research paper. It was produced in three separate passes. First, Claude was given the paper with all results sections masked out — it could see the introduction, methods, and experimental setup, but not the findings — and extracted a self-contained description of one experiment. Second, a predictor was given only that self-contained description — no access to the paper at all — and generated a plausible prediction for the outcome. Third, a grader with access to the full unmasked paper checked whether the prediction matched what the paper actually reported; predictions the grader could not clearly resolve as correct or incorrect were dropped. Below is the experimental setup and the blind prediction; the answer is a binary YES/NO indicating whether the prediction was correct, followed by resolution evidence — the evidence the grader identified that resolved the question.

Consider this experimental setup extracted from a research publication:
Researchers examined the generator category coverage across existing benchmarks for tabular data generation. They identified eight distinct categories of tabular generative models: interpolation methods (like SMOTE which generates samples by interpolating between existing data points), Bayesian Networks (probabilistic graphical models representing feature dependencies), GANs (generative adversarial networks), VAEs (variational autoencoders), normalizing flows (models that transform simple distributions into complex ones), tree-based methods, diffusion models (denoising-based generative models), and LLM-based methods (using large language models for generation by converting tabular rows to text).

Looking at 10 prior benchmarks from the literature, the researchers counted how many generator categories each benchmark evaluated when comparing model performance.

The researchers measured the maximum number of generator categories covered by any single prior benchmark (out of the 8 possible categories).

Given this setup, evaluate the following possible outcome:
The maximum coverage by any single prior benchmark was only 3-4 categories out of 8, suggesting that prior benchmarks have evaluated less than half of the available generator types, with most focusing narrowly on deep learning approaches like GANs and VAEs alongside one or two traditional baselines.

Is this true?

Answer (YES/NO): NO